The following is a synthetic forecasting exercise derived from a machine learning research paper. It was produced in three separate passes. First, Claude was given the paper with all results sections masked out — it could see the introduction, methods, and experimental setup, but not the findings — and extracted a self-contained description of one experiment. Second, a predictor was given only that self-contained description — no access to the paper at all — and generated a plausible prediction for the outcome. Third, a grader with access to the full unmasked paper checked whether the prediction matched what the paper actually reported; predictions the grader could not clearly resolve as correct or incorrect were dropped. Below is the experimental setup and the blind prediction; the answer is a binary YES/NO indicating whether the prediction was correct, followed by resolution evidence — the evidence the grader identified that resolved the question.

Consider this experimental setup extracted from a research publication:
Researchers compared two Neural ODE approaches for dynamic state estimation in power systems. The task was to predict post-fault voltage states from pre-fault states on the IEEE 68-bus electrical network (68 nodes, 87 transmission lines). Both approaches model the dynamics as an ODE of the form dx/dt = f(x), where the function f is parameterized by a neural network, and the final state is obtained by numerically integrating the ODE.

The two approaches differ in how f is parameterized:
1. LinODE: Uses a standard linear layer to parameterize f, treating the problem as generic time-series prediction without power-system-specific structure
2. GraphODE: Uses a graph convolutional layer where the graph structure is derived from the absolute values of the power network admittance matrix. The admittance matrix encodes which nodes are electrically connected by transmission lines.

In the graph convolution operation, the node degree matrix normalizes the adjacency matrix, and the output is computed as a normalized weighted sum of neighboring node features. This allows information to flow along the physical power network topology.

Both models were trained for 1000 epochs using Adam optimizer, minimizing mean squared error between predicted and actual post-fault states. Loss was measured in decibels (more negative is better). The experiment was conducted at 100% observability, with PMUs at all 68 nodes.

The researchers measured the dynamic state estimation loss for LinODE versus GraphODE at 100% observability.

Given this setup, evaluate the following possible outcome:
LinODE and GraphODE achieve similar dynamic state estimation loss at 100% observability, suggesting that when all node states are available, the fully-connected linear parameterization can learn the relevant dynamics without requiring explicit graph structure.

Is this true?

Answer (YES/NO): YES